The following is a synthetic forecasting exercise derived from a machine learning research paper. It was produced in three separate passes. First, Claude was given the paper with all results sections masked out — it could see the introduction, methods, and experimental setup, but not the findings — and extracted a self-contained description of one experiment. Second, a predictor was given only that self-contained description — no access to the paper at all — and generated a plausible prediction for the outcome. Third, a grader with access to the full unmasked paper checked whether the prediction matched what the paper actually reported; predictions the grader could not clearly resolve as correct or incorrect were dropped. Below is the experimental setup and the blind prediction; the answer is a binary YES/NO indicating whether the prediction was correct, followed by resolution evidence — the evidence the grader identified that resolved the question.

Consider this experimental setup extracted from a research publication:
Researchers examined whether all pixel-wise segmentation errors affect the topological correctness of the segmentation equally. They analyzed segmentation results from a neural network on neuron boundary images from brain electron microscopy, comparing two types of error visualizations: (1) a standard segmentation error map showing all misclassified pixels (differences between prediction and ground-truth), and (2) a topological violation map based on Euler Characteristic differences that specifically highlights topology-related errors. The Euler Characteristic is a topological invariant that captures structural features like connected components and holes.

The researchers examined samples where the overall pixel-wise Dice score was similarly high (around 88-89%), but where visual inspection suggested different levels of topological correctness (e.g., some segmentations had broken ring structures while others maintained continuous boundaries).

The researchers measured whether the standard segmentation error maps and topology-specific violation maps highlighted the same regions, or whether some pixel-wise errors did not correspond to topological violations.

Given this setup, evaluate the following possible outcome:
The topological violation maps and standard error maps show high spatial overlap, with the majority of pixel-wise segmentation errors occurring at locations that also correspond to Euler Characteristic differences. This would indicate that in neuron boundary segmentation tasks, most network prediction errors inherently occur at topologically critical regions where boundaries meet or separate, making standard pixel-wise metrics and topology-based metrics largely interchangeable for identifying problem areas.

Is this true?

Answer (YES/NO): NO